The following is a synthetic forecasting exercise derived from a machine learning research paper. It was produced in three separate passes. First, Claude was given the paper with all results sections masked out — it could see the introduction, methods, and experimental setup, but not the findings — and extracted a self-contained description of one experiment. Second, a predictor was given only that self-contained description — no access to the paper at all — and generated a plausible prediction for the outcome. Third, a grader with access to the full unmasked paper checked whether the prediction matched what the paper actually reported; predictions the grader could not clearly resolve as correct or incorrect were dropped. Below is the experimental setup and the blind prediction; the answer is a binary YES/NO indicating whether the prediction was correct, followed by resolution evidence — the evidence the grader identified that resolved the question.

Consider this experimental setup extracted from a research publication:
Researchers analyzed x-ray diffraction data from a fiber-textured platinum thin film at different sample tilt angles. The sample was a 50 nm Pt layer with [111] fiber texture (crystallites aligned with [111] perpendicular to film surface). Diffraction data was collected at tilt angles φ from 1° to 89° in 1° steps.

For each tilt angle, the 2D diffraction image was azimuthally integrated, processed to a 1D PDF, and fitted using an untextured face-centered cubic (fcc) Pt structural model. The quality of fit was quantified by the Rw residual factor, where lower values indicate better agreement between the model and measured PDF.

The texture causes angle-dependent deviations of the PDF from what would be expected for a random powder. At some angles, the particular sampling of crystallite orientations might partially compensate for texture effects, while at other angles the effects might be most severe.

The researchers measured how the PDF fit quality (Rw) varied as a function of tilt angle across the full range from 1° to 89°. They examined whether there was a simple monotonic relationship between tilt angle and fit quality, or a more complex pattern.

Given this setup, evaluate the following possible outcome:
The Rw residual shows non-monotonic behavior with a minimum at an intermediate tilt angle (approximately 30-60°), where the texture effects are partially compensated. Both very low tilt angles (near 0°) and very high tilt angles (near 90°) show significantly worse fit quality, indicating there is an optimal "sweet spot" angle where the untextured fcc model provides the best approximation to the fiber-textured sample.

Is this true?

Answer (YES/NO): NO